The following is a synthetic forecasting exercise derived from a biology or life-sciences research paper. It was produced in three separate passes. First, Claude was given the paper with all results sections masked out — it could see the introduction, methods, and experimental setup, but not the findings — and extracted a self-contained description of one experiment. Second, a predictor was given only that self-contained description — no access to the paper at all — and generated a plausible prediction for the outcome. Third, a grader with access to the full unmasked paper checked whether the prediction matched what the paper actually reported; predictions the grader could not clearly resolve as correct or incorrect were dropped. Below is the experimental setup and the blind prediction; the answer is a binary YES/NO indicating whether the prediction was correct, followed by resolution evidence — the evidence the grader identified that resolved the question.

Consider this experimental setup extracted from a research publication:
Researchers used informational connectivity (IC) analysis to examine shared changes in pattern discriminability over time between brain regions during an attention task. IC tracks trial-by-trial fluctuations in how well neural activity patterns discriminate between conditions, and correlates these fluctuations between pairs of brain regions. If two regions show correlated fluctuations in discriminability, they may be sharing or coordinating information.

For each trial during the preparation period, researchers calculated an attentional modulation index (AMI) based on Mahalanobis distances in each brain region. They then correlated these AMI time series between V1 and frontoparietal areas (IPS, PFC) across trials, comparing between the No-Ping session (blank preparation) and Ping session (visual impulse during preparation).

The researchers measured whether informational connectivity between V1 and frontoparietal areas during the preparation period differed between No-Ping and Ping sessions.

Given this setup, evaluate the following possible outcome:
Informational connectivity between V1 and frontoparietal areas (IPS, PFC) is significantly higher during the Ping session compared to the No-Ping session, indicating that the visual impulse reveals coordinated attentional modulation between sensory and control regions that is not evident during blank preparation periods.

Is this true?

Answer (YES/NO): YES